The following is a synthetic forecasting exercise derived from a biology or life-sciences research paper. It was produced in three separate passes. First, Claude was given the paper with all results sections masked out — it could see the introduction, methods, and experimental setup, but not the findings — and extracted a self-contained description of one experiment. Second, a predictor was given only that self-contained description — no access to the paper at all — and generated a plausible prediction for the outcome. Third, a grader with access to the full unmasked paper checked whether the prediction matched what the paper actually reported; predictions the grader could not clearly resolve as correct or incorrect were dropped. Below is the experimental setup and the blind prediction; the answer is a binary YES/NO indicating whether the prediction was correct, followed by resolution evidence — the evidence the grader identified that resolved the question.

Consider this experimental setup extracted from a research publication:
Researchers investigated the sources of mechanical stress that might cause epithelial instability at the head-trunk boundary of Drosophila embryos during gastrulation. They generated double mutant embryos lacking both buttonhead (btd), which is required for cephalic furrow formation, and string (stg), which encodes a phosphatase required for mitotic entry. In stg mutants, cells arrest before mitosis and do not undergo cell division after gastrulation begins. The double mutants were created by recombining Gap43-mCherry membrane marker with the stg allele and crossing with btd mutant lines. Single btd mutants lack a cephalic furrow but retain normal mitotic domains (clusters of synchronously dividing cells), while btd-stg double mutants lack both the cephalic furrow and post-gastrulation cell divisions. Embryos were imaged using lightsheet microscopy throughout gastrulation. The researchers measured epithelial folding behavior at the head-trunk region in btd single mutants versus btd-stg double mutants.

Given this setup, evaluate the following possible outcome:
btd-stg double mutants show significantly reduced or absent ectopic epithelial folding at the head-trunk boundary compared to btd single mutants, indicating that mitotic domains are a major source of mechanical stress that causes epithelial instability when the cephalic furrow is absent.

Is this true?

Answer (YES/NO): YES